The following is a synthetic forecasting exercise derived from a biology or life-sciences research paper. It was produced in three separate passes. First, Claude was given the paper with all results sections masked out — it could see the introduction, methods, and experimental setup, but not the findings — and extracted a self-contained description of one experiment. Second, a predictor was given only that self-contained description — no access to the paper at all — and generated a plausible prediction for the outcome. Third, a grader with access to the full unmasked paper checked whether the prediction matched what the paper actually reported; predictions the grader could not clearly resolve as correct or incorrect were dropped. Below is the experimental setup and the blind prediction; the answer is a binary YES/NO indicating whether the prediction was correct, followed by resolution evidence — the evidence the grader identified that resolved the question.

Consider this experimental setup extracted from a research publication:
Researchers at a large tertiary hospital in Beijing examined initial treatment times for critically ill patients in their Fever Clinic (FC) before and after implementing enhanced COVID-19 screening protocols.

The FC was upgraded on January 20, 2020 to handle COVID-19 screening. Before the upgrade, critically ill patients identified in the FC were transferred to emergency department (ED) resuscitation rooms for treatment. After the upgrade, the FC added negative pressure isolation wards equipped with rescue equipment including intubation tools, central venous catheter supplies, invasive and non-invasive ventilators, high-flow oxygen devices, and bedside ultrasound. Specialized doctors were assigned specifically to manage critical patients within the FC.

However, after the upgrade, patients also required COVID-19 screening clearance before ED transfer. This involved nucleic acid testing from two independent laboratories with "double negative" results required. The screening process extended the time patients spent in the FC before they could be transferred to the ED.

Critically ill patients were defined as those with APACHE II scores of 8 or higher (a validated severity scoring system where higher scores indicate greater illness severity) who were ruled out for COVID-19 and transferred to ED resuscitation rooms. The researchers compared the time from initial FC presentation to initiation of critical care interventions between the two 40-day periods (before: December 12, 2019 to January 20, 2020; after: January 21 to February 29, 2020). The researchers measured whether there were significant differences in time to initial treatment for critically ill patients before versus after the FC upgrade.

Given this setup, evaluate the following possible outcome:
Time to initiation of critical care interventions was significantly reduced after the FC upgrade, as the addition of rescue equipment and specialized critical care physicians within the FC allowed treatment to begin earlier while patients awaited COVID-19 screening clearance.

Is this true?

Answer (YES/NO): NO